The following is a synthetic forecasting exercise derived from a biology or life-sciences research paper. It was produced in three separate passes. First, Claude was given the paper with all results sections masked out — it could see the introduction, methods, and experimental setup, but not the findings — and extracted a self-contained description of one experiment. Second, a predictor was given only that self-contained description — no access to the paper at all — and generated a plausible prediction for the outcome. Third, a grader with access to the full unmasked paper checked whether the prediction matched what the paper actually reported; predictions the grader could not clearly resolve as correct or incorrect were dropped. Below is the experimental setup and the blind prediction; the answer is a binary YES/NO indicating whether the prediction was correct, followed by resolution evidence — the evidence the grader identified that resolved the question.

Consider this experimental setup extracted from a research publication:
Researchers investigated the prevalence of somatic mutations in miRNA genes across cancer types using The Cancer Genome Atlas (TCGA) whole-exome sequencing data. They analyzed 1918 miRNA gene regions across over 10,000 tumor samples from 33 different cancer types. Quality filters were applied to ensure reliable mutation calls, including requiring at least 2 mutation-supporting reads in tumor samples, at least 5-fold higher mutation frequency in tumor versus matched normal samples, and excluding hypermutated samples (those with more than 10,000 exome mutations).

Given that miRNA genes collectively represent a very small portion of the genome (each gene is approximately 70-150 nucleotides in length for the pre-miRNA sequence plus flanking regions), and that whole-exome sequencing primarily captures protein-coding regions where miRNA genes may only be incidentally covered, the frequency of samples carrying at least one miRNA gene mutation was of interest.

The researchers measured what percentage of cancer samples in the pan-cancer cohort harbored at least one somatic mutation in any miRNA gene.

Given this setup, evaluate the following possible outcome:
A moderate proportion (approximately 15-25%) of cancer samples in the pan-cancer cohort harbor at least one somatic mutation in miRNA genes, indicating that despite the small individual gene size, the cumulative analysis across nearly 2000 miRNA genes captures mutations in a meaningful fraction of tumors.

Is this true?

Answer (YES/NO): NO